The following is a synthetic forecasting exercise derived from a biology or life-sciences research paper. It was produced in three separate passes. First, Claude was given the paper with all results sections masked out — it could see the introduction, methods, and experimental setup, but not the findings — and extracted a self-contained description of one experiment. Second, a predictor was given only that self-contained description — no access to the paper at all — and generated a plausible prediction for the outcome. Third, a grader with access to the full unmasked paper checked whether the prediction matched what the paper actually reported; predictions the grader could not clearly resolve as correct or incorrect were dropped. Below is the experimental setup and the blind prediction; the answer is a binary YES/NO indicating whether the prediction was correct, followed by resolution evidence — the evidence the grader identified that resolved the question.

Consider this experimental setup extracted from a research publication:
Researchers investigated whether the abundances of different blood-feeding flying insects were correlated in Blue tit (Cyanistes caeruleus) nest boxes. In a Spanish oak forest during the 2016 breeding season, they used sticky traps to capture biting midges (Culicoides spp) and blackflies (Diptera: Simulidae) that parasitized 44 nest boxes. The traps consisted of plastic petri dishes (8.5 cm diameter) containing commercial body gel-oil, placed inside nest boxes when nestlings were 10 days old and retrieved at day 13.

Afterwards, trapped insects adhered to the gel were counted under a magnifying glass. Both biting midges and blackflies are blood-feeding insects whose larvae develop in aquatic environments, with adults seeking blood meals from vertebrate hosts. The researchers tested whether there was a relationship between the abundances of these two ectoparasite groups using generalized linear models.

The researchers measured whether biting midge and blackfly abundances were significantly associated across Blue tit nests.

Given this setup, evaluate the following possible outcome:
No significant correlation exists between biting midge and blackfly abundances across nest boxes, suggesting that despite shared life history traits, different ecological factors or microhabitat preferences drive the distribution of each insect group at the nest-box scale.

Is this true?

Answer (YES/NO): NO